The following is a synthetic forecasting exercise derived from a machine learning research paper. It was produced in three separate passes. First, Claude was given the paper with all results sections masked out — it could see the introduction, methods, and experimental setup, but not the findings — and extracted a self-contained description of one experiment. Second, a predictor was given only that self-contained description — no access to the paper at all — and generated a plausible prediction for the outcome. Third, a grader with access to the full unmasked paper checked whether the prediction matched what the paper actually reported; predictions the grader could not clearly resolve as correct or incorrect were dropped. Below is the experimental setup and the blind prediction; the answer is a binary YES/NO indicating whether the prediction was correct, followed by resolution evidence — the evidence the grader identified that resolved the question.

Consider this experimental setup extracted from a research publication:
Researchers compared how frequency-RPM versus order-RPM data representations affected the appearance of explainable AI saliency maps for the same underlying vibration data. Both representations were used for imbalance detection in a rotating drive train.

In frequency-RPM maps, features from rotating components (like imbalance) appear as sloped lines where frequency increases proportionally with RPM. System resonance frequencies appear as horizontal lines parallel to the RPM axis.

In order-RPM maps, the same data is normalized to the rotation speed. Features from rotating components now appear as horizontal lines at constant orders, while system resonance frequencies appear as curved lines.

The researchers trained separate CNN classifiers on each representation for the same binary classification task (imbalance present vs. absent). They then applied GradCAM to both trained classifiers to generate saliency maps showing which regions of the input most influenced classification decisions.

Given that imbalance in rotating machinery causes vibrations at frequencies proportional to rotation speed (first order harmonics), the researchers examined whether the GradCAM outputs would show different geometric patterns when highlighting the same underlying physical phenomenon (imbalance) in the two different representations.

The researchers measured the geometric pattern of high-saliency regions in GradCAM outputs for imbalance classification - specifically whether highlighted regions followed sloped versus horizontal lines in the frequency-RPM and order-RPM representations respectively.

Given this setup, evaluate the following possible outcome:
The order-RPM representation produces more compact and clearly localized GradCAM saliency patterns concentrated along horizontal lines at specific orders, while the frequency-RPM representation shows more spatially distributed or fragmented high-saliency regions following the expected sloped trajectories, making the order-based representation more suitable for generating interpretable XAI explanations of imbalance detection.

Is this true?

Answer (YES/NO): NO